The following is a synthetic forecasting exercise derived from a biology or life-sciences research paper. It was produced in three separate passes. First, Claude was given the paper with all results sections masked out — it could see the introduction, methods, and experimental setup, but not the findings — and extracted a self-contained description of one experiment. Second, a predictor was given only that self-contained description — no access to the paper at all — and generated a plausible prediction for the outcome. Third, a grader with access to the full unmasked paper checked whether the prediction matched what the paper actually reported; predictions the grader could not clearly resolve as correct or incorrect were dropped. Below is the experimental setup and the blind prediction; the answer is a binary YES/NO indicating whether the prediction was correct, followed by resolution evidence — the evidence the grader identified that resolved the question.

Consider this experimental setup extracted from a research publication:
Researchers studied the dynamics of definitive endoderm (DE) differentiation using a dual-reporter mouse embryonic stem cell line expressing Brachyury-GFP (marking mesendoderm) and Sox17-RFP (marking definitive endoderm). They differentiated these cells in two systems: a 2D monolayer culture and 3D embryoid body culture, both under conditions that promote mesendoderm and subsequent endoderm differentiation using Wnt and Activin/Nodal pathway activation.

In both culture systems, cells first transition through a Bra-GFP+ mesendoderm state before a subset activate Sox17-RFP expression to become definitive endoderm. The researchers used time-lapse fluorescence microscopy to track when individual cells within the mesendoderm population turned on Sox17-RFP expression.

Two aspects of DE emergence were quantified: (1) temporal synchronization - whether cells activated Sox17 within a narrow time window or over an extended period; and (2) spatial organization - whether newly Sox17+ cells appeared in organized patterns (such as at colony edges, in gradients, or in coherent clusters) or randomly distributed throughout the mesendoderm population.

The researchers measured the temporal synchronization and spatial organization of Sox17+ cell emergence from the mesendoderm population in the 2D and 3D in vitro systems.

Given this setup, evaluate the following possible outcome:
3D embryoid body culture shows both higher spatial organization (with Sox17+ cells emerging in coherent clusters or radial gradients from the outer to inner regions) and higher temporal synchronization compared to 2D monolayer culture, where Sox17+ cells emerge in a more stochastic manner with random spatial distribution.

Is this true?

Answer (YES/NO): NO